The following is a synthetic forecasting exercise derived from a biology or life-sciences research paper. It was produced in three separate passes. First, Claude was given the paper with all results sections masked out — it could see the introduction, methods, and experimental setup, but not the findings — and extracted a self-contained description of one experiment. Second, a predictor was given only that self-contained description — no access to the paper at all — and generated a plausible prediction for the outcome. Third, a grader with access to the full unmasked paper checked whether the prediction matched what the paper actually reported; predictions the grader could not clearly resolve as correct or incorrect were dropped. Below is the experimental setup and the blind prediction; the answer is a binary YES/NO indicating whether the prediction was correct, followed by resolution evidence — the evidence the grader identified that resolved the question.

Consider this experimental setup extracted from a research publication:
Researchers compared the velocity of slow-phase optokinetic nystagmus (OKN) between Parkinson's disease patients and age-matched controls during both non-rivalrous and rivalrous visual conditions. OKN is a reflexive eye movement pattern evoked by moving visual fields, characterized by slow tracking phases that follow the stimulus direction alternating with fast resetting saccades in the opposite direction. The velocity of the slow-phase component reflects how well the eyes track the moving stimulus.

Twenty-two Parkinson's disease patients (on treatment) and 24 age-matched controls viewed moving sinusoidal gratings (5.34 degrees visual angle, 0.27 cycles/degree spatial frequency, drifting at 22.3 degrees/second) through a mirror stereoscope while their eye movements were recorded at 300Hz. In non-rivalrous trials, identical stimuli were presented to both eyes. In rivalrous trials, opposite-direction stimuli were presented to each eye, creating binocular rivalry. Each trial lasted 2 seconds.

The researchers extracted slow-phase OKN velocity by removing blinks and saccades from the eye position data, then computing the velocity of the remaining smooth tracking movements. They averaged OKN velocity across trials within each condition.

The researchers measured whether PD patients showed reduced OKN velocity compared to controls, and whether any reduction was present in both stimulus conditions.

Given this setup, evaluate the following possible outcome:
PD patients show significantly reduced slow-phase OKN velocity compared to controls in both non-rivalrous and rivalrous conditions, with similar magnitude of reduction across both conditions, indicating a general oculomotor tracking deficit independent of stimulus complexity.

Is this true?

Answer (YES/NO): NO